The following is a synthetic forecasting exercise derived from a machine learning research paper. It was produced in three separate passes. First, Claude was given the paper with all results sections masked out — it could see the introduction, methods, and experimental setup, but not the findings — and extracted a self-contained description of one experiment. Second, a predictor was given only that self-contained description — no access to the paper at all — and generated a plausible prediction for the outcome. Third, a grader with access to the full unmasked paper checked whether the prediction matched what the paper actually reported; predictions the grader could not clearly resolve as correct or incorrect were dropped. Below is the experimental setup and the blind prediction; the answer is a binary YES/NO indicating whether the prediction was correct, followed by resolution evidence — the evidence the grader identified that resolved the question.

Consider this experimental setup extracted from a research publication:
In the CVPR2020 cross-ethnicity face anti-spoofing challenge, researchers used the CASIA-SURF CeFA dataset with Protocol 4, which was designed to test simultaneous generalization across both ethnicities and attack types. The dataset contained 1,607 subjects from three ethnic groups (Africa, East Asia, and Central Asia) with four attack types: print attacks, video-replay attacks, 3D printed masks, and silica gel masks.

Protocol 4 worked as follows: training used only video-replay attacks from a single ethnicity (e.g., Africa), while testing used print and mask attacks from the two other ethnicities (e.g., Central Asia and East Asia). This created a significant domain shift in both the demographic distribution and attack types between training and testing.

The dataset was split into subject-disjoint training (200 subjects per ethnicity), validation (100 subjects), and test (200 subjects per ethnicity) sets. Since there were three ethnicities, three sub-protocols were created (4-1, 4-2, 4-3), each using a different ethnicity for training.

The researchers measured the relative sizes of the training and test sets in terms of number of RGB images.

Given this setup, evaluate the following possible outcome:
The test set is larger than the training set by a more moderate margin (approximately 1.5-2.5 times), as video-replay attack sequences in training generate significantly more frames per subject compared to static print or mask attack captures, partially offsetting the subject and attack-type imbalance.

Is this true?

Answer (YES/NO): NO